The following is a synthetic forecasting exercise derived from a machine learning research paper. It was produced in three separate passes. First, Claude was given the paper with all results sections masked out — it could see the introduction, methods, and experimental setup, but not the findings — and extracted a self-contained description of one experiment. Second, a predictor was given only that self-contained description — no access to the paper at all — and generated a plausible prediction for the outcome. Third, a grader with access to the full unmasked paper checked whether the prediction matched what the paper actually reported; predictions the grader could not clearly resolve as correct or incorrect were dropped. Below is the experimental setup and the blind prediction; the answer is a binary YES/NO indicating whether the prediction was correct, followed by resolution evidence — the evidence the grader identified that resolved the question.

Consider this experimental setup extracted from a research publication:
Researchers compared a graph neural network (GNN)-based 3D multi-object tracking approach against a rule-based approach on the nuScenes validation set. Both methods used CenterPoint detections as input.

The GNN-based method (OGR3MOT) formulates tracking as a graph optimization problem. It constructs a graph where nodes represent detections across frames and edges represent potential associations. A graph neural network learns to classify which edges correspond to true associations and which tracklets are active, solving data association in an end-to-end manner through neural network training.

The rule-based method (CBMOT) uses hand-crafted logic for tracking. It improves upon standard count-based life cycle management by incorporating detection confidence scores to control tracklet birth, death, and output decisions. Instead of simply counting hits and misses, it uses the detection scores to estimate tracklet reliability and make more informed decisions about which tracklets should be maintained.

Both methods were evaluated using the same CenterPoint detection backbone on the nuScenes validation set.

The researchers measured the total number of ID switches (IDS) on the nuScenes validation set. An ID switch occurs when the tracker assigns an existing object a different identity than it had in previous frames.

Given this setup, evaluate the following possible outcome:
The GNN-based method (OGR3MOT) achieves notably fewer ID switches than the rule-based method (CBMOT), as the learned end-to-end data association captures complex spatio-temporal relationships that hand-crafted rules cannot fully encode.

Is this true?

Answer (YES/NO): YES